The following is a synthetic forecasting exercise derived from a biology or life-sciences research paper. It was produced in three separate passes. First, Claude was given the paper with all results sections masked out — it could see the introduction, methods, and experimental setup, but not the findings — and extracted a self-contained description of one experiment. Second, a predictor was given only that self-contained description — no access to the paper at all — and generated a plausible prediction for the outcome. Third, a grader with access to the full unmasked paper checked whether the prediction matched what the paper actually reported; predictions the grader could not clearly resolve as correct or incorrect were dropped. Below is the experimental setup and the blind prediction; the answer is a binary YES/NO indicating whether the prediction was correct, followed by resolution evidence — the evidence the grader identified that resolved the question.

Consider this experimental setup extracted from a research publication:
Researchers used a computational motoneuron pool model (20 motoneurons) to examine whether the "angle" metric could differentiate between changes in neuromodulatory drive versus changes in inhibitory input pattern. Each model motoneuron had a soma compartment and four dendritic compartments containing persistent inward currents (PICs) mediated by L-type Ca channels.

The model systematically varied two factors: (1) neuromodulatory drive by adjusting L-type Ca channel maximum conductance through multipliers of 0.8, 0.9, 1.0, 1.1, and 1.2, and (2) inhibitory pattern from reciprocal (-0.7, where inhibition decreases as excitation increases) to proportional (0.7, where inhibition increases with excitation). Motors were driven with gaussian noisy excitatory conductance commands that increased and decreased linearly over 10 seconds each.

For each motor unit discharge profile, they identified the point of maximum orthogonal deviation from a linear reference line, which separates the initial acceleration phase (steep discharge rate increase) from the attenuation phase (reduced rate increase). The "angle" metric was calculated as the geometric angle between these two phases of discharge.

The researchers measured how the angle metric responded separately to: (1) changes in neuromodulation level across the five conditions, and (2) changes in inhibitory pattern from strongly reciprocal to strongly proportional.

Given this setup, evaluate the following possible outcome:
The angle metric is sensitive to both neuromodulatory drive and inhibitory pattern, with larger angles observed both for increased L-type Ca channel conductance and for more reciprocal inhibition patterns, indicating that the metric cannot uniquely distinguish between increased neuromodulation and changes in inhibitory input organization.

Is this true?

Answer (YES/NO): YES